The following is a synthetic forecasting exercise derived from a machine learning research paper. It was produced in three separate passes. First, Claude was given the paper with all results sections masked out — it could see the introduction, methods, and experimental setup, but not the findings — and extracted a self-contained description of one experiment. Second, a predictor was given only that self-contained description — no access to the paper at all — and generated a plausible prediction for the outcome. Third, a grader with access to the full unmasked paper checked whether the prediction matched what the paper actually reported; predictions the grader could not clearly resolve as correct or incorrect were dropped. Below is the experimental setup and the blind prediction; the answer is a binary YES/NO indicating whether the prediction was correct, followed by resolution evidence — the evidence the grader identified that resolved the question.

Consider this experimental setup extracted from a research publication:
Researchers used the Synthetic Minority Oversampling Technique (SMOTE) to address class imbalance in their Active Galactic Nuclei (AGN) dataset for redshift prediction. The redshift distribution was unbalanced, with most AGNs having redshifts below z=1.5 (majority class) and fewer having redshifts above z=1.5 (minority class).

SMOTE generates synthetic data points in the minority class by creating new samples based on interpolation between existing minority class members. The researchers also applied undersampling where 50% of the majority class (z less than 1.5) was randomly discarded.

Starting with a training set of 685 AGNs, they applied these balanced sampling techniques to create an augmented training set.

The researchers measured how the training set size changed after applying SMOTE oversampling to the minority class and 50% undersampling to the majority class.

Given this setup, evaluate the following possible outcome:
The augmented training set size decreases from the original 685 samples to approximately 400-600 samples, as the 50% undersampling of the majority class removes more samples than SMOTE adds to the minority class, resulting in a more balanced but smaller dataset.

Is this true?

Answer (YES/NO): NO